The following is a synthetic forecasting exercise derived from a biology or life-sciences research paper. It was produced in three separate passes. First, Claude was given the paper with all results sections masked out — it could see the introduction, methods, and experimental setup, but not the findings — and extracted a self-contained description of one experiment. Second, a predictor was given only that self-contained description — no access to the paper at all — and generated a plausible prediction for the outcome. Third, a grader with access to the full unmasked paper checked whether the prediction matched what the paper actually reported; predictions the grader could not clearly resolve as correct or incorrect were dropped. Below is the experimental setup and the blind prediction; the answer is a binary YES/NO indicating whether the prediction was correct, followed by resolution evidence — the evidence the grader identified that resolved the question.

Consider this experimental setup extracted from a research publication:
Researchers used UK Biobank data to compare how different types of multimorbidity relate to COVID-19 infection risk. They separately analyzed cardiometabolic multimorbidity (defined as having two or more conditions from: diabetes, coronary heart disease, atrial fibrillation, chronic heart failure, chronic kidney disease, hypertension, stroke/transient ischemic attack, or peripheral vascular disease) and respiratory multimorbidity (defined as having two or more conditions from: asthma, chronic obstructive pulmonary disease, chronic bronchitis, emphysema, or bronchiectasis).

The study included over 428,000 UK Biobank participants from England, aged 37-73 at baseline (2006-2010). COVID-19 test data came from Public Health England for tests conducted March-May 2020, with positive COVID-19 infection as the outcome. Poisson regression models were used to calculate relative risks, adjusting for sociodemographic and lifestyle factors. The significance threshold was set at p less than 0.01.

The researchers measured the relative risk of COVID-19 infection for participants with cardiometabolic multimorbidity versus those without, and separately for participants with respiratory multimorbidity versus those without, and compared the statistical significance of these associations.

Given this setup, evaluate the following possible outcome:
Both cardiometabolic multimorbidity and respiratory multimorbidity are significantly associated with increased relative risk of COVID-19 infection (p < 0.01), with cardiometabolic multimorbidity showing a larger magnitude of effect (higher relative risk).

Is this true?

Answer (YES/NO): NO